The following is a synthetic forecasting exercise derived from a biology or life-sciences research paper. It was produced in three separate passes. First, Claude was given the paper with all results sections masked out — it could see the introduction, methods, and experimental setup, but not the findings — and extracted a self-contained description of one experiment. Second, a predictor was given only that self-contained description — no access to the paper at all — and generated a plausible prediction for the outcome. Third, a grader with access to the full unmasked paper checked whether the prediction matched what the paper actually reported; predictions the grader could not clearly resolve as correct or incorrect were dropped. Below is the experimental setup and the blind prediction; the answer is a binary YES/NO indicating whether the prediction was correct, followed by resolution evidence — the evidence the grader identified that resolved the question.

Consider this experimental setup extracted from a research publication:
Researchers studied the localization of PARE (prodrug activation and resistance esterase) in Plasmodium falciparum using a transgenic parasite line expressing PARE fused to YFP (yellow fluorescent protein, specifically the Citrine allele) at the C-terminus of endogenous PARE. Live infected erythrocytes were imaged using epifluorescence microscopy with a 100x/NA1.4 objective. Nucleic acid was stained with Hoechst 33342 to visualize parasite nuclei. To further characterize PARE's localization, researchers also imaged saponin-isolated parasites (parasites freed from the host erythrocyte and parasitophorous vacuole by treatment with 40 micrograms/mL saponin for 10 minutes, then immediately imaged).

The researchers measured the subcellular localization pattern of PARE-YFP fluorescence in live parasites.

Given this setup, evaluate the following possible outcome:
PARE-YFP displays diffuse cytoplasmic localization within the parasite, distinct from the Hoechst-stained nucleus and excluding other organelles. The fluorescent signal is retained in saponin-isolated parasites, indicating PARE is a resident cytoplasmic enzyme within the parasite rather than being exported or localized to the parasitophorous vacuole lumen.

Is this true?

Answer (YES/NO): NO